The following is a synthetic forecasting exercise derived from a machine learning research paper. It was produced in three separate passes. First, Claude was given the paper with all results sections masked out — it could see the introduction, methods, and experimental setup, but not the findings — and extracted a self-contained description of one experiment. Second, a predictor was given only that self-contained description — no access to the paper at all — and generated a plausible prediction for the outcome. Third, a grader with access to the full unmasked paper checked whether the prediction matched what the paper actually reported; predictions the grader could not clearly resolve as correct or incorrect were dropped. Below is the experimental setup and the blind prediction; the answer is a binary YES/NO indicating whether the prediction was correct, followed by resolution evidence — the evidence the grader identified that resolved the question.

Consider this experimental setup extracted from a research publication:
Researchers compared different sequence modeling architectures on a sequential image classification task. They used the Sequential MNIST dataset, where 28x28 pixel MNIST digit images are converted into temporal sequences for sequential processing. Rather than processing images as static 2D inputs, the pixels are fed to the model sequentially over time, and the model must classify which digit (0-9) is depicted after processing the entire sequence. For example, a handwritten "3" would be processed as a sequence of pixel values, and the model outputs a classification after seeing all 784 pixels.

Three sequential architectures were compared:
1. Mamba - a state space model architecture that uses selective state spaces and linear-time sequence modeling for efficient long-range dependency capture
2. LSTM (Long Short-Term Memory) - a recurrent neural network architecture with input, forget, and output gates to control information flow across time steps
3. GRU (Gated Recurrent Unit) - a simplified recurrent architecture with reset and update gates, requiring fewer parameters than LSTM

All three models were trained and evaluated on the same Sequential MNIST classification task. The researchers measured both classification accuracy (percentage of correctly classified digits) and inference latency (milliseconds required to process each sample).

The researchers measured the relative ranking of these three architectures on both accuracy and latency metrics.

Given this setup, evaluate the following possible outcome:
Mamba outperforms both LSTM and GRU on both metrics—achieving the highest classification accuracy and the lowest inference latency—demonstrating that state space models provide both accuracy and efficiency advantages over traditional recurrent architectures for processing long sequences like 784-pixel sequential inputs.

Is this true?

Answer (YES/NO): YES